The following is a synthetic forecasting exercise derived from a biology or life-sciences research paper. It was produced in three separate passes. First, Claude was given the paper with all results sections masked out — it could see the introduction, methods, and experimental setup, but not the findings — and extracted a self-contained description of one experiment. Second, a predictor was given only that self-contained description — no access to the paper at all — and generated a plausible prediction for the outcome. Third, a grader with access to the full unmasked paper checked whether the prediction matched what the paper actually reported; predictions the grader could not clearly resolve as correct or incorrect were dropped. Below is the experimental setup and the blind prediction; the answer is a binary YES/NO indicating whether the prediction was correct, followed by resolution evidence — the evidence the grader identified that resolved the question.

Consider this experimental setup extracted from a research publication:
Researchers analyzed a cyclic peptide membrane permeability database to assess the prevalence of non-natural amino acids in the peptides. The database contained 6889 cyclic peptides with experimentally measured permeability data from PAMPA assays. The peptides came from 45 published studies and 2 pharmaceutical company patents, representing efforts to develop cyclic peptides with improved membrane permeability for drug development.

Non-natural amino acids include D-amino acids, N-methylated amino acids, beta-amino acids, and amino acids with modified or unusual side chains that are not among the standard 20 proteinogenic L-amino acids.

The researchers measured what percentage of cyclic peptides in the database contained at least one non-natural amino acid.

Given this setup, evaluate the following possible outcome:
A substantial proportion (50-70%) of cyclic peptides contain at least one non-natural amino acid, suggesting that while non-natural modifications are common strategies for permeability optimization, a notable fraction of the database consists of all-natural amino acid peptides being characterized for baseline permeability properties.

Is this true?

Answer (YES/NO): NO